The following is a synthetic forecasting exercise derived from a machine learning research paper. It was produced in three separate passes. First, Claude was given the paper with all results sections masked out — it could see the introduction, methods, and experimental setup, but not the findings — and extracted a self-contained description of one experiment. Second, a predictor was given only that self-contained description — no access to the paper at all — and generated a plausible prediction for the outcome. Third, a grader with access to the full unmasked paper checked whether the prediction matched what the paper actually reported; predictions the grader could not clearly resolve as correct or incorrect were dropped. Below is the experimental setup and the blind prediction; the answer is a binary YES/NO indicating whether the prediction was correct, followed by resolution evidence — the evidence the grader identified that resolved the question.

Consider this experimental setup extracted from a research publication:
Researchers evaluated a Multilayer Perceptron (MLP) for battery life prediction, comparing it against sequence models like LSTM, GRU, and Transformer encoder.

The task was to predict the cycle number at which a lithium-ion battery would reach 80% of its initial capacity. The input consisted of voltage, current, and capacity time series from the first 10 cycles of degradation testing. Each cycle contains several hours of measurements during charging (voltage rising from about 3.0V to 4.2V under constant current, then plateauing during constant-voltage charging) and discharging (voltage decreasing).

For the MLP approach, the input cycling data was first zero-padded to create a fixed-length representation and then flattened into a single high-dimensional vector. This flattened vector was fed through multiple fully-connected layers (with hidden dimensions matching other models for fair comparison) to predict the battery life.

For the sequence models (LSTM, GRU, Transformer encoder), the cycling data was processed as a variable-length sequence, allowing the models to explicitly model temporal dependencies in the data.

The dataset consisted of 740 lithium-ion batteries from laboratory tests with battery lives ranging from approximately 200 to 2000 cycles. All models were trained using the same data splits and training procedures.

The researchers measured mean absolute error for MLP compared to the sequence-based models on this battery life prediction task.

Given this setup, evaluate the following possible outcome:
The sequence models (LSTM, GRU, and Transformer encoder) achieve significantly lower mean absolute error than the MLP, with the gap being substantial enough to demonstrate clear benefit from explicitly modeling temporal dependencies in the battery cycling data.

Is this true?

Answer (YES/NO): NO